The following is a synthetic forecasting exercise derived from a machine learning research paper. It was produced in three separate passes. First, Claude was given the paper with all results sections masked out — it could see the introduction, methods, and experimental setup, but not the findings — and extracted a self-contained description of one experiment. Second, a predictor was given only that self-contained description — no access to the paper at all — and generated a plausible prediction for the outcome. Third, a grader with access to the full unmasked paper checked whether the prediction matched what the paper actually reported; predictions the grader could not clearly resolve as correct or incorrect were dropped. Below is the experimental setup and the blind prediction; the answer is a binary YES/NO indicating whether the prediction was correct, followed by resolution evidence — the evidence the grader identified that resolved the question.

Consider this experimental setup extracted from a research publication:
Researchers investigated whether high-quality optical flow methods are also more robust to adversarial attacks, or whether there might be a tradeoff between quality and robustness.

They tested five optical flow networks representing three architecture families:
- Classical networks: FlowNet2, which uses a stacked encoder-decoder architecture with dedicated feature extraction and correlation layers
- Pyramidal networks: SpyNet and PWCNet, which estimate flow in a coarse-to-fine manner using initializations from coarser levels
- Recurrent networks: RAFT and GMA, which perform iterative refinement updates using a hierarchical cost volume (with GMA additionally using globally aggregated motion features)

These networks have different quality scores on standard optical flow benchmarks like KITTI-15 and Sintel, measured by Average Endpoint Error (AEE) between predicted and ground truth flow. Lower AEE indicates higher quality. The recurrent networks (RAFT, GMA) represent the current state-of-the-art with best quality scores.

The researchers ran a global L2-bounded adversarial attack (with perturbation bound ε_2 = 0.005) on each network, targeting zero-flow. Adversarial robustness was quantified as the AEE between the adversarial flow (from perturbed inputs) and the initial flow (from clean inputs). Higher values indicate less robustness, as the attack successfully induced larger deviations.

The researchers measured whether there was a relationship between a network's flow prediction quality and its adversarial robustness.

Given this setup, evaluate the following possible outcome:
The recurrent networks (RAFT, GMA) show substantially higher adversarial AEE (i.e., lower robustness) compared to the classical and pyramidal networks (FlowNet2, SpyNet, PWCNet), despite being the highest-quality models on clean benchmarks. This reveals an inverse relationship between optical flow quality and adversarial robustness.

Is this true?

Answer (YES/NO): YES